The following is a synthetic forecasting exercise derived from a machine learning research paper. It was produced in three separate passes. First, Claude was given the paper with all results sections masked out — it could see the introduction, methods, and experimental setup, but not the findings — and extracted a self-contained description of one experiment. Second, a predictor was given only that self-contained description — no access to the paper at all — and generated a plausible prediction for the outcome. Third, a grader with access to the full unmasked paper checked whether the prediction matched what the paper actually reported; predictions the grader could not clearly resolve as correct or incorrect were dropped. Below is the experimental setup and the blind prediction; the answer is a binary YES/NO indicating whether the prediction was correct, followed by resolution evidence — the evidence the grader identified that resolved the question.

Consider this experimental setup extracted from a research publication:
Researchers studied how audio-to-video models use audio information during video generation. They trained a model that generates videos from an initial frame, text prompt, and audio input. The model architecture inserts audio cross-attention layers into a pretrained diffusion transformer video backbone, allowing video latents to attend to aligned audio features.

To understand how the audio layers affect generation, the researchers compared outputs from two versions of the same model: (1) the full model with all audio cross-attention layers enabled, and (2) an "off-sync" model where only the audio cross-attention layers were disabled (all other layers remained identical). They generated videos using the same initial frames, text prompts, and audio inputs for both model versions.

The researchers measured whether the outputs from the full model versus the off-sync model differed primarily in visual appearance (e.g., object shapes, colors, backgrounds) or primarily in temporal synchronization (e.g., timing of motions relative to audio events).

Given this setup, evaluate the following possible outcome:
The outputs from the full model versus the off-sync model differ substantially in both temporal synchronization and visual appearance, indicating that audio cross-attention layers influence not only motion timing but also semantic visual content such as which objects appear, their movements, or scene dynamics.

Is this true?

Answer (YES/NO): NO